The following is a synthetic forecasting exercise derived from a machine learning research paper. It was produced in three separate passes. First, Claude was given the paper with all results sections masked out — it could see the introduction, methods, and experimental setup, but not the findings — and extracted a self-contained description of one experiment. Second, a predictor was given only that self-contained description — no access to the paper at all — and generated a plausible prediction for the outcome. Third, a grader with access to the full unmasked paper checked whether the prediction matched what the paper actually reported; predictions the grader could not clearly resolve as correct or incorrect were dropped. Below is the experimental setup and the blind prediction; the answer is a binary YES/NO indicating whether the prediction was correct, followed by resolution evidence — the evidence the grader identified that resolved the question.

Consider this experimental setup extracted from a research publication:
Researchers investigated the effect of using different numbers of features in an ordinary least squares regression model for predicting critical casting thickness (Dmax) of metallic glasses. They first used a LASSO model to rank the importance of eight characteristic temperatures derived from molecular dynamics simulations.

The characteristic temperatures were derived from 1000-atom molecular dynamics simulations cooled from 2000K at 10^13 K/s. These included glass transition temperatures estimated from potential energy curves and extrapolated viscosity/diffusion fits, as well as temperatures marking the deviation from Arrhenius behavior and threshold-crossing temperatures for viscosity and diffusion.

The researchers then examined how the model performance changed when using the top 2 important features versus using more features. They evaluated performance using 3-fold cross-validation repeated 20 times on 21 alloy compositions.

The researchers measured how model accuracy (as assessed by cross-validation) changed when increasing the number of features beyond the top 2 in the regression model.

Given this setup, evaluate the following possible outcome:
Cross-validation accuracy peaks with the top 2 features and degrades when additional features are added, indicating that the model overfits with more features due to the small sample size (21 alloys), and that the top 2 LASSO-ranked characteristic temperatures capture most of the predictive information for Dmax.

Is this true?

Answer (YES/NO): YES